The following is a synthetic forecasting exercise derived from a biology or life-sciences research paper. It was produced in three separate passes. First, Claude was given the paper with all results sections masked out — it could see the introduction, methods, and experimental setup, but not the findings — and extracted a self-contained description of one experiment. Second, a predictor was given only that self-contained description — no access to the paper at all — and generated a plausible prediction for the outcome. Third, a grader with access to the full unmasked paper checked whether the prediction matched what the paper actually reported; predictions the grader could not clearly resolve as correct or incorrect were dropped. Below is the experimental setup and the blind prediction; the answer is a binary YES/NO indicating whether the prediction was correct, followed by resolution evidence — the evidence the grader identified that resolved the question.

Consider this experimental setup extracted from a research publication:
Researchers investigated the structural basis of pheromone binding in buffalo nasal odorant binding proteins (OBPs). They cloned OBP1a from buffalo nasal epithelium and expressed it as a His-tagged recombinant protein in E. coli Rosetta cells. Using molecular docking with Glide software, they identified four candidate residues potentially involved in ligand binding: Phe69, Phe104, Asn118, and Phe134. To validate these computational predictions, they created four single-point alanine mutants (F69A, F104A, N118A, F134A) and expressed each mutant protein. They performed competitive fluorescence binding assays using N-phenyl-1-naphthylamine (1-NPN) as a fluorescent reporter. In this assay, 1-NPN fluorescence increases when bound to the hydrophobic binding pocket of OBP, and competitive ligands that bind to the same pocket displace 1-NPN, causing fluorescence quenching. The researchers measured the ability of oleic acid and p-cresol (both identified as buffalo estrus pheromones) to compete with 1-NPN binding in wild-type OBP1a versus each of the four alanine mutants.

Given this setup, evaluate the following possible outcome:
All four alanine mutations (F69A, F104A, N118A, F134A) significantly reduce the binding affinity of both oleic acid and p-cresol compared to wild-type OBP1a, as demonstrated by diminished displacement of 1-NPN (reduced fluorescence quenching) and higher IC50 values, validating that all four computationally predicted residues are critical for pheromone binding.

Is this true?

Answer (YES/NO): YES